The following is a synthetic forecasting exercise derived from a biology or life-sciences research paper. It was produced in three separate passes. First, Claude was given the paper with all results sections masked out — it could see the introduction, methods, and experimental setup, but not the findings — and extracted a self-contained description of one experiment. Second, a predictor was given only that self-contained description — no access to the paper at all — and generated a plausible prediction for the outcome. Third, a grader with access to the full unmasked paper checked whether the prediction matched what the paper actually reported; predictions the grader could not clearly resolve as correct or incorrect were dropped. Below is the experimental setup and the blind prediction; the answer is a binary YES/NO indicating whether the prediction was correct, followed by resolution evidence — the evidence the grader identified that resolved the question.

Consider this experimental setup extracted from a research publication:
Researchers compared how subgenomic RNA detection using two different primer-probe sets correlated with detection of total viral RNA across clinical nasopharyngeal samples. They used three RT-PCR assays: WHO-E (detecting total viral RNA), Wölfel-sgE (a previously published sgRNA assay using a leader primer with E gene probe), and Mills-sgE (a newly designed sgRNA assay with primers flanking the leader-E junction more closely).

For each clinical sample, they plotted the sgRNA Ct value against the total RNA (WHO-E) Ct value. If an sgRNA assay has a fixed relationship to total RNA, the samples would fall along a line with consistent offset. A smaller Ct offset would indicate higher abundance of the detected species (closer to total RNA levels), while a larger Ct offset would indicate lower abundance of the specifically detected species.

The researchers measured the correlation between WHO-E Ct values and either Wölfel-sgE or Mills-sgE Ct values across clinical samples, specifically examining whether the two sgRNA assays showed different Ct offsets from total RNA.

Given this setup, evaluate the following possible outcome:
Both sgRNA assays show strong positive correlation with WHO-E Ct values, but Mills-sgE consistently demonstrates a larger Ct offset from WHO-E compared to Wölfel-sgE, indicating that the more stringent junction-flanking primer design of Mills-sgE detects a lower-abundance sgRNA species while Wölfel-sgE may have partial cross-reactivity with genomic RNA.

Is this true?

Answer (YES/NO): YES